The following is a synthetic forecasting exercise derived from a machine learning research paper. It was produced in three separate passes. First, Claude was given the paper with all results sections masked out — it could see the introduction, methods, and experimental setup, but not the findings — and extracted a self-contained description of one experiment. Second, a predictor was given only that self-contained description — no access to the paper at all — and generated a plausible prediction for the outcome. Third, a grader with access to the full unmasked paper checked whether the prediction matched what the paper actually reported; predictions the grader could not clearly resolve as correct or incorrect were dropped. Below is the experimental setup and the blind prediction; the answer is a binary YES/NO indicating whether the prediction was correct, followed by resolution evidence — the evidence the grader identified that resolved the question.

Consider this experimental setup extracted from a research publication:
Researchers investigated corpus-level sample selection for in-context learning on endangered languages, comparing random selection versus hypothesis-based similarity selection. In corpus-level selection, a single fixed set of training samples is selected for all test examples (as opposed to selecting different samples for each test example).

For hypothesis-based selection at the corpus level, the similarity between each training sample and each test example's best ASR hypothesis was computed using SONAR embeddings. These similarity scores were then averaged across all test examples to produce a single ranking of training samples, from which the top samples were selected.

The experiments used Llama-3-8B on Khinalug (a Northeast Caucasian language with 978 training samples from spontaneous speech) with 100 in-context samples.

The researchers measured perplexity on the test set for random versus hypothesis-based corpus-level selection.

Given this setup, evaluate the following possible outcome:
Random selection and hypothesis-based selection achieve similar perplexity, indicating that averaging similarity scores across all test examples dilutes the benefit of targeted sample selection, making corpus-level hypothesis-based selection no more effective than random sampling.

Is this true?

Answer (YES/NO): NO